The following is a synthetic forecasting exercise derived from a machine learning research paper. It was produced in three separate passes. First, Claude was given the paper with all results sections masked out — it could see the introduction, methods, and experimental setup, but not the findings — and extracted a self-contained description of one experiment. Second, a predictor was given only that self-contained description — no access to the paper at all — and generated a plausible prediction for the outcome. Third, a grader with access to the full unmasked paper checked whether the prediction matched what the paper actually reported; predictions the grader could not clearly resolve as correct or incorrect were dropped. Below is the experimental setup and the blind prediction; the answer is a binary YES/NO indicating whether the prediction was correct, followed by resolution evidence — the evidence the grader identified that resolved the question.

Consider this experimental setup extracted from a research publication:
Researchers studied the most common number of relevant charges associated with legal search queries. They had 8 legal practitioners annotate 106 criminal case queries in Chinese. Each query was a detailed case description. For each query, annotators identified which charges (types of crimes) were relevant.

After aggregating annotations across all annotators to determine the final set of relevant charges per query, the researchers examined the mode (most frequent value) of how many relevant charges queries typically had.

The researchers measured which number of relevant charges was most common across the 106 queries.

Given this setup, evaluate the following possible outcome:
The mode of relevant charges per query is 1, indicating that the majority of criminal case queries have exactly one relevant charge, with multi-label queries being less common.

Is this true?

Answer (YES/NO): NO